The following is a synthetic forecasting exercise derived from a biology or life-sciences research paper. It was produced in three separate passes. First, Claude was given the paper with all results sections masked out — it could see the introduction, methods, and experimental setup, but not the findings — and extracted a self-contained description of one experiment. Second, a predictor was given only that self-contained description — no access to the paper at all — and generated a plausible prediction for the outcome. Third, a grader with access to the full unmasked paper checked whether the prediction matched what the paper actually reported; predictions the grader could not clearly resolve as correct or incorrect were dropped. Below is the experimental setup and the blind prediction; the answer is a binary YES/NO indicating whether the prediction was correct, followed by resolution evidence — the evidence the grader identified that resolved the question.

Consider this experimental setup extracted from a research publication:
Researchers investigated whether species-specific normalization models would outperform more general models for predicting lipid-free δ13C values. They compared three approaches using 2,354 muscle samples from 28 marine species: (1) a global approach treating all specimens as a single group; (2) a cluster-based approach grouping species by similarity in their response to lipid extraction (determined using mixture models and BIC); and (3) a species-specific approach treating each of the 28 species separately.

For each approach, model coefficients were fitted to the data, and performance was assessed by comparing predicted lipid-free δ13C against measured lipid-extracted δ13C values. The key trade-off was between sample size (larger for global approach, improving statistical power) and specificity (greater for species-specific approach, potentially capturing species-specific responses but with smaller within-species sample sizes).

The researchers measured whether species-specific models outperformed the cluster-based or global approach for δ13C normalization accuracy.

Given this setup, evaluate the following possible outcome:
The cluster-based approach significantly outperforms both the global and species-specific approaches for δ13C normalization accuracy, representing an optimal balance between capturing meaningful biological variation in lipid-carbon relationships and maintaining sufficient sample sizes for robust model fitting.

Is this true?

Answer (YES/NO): NO